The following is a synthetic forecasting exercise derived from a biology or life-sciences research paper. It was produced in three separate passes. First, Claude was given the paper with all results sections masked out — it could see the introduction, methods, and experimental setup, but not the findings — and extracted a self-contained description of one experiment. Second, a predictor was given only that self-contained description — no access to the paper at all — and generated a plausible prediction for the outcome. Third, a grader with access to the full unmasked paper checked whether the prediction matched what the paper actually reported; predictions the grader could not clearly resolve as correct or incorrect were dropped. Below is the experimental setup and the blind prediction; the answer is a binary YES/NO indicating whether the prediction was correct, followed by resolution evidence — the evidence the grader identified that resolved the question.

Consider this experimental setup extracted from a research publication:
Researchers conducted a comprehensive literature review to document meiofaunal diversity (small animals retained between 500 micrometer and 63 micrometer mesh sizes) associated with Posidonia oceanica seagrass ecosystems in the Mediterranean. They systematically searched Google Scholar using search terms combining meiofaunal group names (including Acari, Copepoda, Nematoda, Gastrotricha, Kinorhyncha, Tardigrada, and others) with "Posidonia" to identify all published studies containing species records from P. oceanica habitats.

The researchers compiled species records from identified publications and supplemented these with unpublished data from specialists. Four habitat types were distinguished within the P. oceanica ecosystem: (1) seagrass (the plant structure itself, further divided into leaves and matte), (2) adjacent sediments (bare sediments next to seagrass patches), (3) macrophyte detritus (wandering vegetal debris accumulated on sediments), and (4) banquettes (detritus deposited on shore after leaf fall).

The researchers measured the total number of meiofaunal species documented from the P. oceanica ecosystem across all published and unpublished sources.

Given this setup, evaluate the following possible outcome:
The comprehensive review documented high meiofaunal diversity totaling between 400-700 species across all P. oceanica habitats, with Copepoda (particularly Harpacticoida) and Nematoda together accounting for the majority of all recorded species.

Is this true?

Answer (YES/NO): NO